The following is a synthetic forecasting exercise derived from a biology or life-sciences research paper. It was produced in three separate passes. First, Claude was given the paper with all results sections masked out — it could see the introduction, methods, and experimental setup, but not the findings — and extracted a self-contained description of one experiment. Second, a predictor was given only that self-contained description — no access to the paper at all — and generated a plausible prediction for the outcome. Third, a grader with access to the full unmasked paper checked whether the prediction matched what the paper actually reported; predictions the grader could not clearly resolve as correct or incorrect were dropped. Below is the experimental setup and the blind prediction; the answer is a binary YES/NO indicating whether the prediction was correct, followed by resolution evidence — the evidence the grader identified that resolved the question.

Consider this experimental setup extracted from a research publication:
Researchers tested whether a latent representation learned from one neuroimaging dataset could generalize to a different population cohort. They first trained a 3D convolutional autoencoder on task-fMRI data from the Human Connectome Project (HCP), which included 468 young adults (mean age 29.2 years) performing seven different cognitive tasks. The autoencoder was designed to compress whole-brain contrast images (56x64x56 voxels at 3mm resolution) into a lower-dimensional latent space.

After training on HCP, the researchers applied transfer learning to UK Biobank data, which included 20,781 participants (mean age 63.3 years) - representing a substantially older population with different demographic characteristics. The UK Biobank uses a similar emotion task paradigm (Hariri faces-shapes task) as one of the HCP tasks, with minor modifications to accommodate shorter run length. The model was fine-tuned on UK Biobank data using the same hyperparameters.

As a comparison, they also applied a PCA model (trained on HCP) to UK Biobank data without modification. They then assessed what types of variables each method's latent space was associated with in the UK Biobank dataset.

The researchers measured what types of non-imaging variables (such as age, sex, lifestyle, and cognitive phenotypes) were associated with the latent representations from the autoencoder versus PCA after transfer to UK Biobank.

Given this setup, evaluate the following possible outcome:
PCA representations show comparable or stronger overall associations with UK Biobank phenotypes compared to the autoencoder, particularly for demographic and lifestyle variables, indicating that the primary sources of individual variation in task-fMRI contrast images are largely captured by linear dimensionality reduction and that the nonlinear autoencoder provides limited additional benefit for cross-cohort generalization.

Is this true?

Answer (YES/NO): NO